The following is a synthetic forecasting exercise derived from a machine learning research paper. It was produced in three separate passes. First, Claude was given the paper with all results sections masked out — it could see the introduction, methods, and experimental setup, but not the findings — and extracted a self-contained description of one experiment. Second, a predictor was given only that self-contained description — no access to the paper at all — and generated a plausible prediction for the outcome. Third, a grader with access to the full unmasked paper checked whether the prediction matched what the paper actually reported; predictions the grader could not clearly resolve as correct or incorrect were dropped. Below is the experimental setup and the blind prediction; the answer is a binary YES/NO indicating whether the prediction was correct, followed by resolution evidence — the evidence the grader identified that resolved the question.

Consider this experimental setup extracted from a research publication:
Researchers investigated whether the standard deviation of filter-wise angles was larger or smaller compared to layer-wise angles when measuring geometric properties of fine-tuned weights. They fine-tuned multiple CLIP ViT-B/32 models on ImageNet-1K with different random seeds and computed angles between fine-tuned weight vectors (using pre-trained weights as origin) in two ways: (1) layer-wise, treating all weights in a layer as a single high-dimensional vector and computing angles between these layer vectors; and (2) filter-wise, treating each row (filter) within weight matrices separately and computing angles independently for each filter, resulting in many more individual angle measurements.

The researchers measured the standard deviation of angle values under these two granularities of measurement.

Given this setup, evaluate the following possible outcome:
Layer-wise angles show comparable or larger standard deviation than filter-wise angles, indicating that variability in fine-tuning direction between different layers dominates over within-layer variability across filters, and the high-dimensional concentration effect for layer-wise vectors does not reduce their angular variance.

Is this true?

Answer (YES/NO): NO